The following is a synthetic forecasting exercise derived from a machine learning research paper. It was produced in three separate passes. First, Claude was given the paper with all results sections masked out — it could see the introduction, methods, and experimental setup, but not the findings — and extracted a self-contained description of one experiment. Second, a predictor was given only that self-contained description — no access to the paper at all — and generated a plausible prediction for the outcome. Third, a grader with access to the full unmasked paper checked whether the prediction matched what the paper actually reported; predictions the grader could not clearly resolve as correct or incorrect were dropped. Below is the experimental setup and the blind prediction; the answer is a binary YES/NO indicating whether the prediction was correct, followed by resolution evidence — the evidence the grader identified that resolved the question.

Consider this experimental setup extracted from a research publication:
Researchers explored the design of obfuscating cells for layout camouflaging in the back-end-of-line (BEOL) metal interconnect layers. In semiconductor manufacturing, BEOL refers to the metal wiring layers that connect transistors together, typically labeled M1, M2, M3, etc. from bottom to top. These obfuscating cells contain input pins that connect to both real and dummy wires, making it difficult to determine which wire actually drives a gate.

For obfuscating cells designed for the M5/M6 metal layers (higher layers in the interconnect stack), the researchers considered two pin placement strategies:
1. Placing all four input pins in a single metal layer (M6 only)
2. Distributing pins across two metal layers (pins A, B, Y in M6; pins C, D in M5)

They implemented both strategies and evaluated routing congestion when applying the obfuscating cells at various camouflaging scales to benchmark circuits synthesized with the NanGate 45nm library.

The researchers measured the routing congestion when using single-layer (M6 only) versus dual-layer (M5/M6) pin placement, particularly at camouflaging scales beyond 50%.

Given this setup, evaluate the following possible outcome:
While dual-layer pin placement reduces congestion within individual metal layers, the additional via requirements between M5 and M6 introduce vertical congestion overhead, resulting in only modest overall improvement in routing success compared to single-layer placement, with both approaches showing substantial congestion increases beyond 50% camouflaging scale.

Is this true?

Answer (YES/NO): NO